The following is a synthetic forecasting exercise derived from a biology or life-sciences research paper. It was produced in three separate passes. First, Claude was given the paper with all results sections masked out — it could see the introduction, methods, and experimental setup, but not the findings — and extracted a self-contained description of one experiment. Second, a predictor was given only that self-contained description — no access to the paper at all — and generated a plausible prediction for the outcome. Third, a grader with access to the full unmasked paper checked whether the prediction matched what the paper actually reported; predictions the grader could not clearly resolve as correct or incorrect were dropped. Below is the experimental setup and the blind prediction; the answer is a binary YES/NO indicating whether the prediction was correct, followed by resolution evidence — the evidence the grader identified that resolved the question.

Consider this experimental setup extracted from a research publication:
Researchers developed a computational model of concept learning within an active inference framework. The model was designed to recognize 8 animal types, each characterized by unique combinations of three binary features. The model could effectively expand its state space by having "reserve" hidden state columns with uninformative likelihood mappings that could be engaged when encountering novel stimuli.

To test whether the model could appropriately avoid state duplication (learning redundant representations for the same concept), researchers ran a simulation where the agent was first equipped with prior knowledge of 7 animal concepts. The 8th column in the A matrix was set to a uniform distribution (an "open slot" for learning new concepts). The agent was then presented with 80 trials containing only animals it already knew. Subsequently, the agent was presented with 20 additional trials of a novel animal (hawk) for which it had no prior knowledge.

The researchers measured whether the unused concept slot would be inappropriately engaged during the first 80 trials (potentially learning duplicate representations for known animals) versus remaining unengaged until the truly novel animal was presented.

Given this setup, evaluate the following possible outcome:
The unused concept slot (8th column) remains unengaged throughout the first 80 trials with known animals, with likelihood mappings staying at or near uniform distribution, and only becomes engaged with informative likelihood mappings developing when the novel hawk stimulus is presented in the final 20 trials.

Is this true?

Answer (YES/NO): YES